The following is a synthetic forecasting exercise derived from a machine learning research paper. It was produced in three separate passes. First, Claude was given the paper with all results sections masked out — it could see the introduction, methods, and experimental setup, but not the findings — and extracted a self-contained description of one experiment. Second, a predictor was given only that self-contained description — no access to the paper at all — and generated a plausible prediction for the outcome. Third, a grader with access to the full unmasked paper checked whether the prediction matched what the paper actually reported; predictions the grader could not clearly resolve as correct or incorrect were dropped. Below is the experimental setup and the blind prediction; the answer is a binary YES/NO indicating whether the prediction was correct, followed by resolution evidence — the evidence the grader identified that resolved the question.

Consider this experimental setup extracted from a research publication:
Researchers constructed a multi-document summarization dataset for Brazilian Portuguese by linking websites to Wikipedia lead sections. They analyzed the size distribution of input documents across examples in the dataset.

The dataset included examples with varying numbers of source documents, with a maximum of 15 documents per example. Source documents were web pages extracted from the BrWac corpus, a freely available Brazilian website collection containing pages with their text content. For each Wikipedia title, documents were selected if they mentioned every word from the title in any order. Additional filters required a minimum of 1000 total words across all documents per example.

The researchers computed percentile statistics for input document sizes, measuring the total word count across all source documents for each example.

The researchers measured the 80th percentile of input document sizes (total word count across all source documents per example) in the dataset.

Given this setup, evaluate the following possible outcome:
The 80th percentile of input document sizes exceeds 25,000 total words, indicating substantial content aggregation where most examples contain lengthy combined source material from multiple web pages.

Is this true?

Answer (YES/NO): YES